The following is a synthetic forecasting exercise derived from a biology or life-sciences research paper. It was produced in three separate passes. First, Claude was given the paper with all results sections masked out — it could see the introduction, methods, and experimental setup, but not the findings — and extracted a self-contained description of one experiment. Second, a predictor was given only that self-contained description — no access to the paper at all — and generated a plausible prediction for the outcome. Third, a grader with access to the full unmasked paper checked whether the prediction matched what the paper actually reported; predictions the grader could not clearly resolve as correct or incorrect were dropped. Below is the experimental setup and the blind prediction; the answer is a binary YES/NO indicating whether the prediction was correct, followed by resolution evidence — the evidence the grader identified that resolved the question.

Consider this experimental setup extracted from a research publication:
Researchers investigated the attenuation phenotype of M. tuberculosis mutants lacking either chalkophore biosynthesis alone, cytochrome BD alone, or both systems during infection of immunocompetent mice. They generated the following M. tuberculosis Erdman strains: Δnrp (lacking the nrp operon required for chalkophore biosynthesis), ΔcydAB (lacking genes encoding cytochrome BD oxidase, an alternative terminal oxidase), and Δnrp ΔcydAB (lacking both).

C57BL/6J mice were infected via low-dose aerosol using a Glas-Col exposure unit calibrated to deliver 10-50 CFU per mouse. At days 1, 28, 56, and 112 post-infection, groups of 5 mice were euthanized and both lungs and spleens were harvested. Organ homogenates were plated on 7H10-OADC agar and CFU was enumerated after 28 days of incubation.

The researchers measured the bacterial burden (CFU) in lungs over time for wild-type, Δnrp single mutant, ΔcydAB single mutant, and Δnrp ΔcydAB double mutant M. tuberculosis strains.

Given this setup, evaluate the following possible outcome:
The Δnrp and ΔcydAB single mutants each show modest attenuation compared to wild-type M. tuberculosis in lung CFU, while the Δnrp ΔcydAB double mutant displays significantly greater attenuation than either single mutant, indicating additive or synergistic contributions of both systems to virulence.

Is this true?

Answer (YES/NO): NO